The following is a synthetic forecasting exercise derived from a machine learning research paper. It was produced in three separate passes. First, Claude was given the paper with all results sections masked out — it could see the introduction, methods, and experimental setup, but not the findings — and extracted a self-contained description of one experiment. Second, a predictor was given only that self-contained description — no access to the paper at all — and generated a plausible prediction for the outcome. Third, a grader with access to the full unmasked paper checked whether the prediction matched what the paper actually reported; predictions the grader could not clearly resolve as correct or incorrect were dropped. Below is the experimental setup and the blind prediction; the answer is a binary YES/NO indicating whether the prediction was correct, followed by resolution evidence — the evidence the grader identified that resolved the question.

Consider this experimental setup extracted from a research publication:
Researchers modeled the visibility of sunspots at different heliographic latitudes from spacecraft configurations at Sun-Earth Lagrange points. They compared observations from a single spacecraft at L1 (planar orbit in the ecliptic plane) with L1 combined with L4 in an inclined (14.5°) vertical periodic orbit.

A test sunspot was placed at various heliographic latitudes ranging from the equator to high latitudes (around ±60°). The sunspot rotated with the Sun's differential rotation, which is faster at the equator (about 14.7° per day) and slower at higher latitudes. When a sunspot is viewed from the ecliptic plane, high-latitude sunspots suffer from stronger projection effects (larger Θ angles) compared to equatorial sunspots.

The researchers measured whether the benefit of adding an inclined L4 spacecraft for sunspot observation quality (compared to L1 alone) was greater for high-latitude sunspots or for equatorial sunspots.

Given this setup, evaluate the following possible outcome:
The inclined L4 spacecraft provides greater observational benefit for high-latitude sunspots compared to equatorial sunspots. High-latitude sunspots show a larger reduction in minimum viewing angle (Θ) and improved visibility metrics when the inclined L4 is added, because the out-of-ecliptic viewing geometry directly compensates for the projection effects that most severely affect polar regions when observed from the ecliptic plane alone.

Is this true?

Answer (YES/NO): YES